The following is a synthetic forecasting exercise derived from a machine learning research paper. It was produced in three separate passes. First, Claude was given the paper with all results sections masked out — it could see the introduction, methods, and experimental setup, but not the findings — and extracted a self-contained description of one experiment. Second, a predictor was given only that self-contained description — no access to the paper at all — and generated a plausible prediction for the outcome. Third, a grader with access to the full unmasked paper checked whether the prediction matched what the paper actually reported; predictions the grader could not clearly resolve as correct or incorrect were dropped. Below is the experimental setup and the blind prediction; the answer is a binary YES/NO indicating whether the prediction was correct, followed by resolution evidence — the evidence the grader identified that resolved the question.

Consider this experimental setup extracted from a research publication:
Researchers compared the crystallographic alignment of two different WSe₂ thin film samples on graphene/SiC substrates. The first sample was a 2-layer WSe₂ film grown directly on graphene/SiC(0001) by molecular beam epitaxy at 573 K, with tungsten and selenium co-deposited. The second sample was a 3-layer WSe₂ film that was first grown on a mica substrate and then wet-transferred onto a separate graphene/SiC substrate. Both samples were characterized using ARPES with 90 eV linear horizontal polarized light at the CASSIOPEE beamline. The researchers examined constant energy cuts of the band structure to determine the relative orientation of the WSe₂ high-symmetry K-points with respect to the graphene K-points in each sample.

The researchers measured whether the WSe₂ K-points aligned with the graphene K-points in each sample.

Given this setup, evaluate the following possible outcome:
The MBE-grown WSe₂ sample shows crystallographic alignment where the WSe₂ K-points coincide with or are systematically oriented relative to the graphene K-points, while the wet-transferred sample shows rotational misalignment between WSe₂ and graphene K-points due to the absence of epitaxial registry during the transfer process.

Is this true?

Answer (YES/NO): YES